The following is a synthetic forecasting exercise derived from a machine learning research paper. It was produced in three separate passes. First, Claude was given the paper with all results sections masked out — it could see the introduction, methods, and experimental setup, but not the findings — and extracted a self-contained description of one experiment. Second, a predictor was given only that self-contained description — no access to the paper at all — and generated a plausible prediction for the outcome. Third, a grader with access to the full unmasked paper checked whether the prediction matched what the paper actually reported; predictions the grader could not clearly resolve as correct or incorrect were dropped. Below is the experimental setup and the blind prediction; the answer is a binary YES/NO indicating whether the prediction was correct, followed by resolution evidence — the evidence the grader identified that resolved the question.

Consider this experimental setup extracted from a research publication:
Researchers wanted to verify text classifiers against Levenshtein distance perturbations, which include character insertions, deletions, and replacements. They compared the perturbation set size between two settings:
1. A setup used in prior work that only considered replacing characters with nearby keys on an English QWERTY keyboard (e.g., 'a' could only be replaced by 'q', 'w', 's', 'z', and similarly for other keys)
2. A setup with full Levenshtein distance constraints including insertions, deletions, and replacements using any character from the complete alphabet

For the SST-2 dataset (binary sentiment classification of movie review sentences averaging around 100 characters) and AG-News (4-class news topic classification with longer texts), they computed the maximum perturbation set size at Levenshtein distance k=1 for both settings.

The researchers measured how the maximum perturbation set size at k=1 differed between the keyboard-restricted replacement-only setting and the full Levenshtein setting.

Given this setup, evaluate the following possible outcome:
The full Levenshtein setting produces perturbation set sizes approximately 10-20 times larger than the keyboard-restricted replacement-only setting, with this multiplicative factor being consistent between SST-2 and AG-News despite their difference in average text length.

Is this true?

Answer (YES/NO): NO